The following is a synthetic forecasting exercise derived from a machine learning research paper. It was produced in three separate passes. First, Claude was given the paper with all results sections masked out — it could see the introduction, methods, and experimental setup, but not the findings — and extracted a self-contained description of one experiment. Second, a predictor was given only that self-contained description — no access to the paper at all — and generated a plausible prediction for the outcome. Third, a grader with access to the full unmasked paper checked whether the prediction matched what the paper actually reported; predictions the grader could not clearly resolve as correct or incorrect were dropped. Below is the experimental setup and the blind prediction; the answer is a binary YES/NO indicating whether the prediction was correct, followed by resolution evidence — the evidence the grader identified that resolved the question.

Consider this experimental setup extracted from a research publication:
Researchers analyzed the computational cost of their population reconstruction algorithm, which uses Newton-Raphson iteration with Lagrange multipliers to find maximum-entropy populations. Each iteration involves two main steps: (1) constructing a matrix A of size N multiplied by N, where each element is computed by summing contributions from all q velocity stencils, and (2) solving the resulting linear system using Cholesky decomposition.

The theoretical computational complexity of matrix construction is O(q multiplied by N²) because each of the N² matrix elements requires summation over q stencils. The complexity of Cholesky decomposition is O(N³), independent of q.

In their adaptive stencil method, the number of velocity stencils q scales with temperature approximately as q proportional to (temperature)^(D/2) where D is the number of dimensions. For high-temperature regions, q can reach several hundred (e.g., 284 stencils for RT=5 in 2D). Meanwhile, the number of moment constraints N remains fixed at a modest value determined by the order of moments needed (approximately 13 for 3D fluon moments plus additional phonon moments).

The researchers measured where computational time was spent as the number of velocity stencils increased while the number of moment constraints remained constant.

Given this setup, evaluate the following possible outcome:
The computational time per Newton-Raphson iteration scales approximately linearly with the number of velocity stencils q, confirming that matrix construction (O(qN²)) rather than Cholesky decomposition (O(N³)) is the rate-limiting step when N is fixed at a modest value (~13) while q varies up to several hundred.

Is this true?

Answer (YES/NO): YES